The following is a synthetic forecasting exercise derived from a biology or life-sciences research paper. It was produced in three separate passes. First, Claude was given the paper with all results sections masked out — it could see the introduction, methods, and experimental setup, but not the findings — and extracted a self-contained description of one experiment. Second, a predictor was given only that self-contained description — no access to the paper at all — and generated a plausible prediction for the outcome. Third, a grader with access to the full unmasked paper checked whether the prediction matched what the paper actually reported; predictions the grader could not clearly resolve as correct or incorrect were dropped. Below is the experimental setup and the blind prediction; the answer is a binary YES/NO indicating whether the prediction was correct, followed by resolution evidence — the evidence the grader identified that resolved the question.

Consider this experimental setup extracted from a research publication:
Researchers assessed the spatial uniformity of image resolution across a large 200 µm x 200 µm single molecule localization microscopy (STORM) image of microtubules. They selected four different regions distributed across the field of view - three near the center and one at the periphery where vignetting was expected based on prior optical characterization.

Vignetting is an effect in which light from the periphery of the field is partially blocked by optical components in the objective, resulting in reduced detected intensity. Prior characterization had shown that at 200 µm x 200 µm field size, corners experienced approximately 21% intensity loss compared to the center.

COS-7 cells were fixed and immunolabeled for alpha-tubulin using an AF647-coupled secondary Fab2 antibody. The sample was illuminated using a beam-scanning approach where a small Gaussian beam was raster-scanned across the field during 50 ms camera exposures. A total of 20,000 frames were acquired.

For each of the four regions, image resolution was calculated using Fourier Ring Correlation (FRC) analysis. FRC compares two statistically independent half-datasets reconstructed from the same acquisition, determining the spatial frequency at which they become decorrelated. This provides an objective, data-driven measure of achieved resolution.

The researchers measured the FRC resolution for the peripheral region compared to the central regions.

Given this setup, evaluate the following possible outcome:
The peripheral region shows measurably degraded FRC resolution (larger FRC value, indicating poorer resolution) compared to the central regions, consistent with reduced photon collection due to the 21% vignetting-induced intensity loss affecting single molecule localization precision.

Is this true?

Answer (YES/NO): NO